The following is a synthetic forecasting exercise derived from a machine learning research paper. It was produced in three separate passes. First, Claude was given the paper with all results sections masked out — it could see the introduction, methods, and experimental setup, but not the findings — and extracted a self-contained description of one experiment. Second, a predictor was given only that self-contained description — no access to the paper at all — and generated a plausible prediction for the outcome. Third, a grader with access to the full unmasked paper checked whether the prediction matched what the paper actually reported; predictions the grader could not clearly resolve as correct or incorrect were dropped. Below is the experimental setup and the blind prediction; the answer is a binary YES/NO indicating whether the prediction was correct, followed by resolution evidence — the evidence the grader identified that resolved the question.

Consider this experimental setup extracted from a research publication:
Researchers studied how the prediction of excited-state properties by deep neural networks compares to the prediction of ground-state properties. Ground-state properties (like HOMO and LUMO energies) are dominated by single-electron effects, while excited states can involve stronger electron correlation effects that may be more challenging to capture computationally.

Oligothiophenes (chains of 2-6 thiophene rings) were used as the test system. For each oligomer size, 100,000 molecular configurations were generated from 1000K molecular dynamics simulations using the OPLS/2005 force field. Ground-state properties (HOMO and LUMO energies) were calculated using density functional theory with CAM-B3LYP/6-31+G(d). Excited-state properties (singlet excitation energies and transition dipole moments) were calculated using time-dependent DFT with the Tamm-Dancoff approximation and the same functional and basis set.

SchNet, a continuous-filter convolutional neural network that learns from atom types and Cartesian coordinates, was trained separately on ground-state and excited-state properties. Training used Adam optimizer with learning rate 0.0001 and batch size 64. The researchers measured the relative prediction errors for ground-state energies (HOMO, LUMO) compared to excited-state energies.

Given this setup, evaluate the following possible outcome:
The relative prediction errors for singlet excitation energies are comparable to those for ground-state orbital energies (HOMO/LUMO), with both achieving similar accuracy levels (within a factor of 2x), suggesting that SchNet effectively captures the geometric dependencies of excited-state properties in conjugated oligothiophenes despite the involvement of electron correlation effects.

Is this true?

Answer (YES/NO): YES